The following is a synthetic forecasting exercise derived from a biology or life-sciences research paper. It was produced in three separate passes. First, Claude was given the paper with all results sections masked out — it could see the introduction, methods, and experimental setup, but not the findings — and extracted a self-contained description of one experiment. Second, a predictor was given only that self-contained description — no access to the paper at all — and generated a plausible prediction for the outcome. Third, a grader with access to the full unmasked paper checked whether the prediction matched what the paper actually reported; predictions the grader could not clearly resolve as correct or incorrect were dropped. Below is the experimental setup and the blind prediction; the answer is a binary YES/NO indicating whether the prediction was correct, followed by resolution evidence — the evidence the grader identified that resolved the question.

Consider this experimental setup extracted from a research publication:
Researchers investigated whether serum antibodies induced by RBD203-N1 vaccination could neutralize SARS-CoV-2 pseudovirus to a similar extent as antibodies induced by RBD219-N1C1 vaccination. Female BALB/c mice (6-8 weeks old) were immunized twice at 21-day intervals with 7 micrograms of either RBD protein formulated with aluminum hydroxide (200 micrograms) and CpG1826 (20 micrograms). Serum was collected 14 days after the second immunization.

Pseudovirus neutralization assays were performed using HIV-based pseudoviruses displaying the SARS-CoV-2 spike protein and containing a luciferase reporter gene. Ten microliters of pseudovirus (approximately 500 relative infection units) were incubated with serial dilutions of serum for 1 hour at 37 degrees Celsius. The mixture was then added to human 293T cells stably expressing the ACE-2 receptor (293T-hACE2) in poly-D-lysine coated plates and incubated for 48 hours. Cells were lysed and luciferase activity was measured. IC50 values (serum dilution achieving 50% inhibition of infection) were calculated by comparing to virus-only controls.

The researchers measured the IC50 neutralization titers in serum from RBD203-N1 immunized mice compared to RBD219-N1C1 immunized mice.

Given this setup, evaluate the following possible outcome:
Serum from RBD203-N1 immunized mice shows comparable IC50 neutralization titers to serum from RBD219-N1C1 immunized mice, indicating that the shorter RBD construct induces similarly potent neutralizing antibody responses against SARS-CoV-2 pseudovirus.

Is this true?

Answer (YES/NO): YES